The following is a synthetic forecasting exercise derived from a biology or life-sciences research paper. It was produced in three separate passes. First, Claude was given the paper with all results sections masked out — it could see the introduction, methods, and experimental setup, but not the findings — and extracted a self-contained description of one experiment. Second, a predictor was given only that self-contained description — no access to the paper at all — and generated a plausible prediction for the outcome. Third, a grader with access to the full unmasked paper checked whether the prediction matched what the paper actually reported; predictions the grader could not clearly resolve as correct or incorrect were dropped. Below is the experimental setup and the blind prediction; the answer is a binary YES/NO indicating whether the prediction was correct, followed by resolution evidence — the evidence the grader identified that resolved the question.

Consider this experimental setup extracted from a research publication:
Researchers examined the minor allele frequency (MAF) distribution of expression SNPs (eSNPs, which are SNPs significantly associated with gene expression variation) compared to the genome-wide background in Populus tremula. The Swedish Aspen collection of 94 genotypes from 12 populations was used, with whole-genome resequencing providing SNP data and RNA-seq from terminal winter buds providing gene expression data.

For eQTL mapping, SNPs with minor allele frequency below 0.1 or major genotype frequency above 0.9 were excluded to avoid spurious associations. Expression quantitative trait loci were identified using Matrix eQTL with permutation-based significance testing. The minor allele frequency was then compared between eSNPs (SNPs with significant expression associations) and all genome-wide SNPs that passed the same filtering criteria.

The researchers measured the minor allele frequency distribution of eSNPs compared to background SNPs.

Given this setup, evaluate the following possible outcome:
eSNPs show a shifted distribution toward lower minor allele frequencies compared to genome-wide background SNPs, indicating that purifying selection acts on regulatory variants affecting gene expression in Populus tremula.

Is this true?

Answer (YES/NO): NO